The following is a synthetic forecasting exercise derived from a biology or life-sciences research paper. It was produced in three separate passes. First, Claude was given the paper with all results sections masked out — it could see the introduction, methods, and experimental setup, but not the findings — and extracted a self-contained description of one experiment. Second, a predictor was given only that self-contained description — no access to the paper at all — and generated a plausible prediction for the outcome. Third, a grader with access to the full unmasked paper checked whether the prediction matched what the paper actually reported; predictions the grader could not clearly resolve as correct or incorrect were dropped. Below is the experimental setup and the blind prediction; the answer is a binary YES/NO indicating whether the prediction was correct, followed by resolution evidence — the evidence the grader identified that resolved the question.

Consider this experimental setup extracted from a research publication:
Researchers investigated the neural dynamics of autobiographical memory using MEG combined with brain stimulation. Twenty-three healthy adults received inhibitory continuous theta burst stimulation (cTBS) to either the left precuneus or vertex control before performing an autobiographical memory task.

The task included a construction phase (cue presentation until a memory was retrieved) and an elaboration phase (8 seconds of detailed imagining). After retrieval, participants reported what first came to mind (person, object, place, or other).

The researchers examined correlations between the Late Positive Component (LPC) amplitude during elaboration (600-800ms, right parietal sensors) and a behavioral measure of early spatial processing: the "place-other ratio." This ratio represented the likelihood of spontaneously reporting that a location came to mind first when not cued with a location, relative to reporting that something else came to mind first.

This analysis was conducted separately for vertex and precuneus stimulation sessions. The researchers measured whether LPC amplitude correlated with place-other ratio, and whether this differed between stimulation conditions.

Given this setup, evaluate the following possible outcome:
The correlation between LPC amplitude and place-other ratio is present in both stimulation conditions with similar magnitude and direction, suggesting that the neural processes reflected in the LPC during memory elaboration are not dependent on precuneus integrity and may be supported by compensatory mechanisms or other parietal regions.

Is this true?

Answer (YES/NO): NO